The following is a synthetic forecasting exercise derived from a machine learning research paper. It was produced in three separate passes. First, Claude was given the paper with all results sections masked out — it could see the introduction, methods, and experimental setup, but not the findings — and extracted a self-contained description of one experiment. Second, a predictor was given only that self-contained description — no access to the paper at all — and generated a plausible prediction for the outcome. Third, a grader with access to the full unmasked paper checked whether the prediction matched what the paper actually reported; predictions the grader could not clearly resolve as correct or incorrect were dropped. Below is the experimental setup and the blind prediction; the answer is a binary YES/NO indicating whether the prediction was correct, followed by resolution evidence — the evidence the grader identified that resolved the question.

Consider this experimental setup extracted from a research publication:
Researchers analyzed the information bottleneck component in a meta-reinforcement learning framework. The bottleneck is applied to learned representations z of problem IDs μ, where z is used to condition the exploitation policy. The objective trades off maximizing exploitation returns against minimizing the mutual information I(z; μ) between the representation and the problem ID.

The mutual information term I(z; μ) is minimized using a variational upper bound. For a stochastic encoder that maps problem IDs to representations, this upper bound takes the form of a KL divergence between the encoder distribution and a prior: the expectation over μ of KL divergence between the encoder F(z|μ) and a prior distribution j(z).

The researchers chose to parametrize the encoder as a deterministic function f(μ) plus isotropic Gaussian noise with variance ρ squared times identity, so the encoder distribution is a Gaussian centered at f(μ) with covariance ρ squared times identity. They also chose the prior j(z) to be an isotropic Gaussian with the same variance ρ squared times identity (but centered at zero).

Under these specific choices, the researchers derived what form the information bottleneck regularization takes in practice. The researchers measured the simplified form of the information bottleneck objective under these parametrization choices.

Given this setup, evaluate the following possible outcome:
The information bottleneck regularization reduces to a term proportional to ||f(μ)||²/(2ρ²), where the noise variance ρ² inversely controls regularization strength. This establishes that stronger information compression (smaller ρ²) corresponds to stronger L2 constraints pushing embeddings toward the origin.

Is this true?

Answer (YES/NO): NO